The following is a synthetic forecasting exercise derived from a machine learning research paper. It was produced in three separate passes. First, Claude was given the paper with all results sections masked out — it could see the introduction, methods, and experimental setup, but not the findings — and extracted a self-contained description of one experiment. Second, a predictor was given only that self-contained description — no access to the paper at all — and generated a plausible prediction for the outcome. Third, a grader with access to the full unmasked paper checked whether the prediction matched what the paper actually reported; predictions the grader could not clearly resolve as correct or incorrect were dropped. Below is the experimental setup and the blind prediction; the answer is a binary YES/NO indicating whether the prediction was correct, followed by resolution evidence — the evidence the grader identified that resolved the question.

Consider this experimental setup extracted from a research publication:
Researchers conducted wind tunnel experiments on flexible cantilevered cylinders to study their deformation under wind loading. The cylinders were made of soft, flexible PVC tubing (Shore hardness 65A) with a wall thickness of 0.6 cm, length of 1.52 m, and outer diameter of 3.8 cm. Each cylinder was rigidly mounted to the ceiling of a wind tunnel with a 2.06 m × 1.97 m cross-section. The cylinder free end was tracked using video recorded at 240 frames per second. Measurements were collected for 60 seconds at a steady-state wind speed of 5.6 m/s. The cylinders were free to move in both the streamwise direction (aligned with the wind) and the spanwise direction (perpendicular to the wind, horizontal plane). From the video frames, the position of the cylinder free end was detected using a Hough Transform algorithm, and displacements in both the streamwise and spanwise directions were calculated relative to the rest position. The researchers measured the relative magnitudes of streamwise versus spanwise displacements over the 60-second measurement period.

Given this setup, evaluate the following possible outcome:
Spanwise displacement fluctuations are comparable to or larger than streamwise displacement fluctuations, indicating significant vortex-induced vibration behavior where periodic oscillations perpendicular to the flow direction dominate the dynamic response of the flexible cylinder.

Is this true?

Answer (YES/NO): NO